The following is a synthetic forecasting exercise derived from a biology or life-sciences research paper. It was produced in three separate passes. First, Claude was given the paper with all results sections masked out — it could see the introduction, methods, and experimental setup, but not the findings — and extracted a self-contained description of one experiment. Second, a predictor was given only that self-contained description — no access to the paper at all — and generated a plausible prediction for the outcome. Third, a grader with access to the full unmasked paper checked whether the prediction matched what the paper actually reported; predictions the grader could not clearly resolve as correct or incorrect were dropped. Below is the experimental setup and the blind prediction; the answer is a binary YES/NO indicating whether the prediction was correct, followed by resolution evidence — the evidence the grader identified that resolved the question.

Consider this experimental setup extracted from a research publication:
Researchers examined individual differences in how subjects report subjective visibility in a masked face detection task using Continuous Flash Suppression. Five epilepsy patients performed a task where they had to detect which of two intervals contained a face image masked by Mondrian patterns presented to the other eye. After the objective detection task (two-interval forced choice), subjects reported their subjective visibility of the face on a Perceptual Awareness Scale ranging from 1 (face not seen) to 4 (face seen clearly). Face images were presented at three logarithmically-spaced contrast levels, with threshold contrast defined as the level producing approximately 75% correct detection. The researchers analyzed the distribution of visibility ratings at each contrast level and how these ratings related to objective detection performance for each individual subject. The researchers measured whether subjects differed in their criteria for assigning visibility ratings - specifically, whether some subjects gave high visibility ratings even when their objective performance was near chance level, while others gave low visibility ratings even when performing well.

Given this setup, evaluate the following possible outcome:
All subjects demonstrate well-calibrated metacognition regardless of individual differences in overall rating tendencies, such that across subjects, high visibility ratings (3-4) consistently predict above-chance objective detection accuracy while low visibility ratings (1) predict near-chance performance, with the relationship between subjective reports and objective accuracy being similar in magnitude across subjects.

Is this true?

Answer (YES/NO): NO